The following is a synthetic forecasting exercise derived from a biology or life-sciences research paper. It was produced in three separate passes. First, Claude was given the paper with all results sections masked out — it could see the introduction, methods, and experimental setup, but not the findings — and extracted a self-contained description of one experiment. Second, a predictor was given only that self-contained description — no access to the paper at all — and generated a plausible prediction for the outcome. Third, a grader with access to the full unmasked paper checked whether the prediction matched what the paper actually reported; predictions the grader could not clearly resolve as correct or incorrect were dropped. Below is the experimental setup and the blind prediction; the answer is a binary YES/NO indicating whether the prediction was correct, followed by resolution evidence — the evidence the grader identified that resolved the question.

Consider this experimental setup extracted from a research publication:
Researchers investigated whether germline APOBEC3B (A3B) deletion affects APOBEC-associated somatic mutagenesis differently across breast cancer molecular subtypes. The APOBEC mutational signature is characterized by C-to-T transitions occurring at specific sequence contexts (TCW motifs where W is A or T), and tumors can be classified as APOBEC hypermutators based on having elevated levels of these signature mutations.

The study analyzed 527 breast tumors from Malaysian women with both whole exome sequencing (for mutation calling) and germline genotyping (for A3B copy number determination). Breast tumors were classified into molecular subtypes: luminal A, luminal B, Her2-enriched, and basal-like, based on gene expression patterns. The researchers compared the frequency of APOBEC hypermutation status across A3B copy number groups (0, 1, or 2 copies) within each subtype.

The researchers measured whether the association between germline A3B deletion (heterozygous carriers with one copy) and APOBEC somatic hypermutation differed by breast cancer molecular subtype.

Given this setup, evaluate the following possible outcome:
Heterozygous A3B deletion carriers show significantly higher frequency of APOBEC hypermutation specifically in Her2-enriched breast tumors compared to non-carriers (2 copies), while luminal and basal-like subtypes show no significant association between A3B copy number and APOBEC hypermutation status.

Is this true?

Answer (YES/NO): NO